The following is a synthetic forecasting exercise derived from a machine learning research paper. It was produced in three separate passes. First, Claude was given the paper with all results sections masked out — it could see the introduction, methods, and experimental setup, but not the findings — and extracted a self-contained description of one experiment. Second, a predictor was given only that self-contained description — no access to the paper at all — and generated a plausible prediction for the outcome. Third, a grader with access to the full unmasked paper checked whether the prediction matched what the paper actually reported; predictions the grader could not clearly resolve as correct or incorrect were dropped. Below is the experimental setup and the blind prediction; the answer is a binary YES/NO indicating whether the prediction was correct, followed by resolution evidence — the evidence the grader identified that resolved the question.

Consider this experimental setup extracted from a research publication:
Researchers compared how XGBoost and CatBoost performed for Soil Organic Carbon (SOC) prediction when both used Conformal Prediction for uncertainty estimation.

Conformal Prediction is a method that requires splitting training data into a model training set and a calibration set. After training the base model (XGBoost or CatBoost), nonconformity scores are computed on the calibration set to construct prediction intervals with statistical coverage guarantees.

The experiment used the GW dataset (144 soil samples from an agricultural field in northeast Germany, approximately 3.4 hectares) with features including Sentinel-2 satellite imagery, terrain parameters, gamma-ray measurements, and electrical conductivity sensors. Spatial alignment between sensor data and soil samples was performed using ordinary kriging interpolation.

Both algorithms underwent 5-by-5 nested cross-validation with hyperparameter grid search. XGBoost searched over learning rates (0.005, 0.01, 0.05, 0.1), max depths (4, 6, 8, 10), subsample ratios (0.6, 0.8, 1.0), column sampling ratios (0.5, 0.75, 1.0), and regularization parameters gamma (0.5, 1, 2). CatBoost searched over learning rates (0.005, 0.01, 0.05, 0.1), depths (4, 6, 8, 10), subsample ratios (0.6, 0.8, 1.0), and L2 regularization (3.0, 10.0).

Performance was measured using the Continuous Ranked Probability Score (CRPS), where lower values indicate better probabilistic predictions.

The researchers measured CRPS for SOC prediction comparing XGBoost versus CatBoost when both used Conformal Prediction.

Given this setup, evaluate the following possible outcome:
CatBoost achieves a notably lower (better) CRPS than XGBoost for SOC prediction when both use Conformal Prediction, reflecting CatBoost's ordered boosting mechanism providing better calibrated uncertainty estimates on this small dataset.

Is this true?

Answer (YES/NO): NO